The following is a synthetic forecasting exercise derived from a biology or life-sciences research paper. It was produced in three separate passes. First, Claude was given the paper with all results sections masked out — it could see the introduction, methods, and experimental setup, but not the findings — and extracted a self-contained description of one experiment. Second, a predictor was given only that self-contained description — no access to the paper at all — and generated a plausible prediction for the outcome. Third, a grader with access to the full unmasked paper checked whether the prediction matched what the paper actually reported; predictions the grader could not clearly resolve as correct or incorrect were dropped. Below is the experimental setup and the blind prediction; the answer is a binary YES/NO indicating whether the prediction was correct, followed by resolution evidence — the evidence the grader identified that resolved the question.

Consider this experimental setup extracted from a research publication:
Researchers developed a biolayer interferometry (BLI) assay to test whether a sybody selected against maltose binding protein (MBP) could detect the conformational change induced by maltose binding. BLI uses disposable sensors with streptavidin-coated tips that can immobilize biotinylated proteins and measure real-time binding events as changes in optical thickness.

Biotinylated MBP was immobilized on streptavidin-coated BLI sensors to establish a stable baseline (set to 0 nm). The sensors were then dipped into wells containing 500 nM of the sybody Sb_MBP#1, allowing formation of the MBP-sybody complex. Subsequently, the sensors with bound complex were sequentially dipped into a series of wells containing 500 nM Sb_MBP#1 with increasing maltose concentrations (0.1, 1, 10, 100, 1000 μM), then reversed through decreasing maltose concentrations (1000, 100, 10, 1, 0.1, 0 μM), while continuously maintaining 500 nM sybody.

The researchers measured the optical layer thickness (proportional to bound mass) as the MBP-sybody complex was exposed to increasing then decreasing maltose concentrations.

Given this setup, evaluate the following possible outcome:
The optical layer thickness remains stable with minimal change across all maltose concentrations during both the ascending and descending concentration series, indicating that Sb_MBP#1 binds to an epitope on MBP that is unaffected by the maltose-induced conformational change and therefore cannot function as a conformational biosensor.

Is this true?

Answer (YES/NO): NO